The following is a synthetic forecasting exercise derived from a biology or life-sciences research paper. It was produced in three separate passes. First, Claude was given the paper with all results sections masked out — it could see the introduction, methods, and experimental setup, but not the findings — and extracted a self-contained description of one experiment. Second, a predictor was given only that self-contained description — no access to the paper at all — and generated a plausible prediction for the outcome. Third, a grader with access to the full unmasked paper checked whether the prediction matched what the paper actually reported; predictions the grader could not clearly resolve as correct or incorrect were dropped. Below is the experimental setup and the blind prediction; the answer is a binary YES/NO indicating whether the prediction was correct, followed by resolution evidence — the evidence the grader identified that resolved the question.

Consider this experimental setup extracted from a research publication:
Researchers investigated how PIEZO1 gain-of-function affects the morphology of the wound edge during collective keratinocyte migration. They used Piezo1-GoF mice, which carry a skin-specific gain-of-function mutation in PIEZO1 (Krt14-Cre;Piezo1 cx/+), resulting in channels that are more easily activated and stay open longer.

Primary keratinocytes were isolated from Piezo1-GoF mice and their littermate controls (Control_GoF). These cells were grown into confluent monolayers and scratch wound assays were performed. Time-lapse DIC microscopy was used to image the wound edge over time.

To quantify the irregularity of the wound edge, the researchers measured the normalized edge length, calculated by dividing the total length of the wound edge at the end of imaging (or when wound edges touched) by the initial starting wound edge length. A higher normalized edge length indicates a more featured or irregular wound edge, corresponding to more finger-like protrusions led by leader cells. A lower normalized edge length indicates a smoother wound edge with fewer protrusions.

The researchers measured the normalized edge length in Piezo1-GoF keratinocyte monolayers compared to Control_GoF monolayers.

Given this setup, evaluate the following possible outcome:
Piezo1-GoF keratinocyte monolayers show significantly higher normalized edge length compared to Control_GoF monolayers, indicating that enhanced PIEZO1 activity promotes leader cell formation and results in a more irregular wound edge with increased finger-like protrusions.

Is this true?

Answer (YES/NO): NO